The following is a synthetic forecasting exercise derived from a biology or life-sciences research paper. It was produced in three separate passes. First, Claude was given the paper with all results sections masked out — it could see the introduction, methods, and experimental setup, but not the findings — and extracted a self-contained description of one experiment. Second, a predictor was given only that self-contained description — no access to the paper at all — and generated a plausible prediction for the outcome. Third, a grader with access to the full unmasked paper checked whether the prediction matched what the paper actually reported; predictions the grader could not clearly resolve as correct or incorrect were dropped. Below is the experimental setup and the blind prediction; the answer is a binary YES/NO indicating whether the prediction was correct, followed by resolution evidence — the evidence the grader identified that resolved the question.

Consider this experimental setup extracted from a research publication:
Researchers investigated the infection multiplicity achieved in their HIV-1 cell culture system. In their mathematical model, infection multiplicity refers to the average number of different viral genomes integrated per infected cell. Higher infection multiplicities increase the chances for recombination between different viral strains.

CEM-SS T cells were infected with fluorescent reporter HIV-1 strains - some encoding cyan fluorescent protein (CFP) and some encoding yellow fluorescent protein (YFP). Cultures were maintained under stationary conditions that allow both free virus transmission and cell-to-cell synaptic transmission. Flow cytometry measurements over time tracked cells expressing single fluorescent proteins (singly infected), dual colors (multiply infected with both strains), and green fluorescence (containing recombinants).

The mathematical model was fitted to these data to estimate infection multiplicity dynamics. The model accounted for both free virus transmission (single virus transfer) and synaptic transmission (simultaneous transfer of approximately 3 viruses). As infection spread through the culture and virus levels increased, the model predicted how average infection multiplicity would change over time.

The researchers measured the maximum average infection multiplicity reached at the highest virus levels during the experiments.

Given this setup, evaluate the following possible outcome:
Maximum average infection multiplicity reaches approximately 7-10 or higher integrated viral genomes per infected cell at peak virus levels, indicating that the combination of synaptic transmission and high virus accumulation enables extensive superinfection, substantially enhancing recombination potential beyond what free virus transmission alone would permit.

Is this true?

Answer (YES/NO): YES